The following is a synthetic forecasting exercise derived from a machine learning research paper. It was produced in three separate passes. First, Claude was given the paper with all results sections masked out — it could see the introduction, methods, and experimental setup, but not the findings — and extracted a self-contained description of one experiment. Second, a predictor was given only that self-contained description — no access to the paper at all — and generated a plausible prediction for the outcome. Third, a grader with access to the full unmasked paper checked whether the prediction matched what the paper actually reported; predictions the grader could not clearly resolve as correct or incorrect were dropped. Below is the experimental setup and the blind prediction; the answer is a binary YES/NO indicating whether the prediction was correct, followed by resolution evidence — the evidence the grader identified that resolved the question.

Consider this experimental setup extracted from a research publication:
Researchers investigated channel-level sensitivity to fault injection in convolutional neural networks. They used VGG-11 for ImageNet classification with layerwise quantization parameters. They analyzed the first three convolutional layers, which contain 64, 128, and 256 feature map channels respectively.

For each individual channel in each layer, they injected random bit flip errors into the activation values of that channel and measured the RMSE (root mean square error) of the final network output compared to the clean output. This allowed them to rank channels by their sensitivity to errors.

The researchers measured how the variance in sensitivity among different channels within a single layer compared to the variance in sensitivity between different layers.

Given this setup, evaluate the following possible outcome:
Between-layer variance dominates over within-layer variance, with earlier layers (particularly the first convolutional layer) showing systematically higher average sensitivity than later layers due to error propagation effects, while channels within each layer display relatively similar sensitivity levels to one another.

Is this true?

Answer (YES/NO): NO